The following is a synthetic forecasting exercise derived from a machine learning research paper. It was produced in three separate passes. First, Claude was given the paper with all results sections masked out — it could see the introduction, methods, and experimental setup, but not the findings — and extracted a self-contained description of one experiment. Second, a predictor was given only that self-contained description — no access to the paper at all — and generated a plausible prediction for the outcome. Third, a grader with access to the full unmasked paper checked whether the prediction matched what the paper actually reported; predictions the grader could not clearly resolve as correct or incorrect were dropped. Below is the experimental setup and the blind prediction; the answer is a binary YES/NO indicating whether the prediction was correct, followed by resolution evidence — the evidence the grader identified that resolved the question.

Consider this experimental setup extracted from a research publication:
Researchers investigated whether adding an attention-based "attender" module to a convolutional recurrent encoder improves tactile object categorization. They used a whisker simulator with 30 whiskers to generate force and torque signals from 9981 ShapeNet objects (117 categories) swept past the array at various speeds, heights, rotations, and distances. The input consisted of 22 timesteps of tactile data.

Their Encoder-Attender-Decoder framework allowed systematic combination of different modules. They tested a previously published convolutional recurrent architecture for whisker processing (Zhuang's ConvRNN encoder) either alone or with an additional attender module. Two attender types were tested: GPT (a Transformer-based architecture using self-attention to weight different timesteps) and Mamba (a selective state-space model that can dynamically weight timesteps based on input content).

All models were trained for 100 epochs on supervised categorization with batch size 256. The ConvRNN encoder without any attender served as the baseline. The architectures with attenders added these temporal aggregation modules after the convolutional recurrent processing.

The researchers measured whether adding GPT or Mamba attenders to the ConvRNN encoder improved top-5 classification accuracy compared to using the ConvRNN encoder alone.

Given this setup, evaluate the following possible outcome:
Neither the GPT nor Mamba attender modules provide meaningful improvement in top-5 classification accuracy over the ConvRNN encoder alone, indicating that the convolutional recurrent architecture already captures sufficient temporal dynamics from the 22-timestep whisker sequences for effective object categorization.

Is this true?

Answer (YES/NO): NO